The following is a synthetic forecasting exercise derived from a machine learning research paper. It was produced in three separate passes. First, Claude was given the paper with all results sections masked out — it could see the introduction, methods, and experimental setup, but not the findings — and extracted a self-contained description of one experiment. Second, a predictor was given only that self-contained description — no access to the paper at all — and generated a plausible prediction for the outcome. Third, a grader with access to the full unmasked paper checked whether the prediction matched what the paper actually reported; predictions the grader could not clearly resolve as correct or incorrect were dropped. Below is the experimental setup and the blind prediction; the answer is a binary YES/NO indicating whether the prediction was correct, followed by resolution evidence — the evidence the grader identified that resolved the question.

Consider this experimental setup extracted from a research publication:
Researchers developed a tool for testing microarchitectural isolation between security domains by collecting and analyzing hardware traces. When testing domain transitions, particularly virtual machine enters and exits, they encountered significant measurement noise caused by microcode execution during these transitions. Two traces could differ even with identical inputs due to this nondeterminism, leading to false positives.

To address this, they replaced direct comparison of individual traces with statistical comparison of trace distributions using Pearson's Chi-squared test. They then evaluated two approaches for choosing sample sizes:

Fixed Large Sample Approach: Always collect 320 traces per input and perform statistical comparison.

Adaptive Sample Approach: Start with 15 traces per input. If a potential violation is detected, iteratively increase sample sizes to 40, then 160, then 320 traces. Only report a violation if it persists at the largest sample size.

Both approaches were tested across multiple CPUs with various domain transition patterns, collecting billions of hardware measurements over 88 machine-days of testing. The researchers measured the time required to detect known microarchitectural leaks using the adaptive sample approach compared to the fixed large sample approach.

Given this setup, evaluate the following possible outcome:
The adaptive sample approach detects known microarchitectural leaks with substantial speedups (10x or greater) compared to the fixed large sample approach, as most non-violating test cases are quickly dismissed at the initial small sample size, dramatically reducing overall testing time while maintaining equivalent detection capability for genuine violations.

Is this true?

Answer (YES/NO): YES